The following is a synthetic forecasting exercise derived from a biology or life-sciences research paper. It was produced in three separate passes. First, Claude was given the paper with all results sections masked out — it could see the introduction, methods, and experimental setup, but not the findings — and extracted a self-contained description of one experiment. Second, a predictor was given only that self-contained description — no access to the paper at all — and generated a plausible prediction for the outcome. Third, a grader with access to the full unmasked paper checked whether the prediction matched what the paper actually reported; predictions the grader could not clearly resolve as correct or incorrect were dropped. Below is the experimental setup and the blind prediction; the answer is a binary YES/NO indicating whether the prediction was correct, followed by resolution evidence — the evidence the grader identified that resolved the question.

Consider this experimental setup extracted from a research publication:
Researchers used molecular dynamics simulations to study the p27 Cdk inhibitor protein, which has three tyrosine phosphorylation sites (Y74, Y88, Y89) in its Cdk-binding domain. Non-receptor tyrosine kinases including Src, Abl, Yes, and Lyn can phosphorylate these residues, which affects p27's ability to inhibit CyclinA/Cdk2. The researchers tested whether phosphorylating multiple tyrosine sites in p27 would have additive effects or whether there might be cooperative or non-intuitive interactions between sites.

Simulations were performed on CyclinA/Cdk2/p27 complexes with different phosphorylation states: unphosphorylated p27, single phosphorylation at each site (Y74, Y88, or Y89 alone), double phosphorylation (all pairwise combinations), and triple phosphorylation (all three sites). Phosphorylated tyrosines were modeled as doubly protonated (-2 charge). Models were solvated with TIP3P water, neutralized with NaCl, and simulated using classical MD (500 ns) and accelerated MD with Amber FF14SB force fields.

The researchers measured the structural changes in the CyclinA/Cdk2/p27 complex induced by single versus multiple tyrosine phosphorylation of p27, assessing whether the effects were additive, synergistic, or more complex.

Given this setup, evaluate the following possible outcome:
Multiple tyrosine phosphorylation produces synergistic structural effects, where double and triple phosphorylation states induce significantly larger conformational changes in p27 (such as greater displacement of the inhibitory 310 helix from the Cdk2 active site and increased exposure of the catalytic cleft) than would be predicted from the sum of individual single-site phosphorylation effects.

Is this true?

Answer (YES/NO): NO